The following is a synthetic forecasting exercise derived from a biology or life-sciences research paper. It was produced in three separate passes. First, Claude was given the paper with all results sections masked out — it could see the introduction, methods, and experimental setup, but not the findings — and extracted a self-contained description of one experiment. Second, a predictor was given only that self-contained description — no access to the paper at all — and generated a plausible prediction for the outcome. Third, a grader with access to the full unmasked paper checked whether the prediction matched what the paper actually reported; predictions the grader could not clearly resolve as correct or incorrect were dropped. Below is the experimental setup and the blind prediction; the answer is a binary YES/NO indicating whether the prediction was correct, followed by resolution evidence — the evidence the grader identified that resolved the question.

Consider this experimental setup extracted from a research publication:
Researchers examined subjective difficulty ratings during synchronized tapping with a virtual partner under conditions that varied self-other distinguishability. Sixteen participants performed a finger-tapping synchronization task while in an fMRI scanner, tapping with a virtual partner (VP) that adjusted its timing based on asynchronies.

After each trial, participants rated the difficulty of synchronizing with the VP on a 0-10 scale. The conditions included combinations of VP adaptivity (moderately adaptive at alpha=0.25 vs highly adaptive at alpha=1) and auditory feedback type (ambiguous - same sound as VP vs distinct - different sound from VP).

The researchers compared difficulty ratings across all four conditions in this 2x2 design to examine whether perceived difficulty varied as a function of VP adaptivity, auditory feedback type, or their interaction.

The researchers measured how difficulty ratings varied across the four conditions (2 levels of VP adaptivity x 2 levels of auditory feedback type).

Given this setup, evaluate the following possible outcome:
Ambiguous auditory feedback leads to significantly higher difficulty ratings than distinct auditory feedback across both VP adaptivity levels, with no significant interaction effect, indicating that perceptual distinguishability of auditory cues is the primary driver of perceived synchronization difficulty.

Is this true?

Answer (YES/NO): NO